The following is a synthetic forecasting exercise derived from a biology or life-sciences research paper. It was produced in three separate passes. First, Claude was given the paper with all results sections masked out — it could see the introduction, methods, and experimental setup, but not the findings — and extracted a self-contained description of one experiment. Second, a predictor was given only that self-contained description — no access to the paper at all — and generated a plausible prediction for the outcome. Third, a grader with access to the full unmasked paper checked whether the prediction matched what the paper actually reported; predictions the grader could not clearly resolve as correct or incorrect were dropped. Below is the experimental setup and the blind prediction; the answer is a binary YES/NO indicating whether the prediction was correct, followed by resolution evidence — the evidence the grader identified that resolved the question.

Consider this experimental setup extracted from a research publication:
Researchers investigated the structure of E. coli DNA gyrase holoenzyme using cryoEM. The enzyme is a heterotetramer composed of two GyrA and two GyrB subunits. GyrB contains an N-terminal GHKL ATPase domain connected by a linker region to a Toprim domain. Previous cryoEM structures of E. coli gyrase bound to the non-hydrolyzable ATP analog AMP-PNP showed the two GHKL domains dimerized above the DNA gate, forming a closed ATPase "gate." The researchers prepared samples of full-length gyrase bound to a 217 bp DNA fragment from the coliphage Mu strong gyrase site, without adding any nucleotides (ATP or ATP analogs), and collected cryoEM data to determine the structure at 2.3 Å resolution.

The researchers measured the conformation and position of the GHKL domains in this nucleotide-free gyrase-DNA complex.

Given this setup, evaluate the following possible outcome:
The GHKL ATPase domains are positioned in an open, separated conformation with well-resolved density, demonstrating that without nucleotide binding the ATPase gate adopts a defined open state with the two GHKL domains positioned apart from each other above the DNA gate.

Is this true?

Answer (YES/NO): NO